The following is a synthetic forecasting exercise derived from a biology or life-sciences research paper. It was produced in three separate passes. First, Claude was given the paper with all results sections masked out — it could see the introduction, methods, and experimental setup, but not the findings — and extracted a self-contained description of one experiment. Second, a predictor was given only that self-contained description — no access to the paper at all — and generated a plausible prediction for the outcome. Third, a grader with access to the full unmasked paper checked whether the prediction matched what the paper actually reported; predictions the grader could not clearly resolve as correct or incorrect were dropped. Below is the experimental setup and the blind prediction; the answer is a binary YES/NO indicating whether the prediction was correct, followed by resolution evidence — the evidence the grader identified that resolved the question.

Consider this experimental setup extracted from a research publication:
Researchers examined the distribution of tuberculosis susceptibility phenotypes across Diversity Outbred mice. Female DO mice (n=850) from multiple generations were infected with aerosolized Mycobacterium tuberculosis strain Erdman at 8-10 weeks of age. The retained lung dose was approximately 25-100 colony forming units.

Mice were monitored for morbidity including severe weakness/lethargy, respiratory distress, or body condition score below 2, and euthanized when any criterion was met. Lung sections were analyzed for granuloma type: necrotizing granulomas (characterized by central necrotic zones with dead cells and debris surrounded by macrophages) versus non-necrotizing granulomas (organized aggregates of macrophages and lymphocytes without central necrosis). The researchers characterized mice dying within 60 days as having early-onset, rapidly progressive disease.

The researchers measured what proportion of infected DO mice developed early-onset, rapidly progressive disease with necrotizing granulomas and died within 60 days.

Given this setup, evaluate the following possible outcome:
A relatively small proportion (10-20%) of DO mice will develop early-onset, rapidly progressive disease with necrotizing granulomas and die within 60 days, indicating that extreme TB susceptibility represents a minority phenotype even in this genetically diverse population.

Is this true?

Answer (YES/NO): NO